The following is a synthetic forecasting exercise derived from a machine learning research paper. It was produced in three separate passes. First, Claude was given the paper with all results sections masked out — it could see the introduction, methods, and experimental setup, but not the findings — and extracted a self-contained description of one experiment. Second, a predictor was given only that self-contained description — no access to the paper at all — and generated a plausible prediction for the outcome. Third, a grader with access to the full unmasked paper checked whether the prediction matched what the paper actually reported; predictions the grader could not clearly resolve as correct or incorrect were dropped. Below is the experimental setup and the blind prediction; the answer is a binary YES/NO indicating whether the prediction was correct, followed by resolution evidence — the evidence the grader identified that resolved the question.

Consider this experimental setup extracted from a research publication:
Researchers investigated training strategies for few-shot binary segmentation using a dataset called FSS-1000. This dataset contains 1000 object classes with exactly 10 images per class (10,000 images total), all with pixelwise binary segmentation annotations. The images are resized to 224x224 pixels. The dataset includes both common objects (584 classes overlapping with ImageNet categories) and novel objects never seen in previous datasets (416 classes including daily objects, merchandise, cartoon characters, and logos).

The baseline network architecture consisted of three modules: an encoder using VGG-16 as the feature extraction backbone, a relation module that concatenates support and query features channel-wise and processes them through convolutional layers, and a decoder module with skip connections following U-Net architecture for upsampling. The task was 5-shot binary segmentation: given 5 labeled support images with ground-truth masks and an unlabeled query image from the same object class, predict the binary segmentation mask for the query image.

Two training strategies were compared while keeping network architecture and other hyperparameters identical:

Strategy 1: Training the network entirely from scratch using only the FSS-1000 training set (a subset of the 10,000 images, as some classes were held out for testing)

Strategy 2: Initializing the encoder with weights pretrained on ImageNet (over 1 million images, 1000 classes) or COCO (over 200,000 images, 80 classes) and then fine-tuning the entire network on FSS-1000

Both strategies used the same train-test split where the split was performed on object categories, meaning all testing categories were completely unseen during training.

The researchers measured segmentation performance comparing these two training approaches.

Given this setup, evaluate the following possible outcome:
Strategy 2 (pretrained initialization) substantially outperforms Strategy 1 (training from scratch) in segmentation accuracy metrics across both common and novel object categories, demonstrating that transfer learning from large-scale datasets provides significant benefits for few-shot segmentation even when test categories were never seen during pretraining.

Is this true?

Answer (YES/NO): NO